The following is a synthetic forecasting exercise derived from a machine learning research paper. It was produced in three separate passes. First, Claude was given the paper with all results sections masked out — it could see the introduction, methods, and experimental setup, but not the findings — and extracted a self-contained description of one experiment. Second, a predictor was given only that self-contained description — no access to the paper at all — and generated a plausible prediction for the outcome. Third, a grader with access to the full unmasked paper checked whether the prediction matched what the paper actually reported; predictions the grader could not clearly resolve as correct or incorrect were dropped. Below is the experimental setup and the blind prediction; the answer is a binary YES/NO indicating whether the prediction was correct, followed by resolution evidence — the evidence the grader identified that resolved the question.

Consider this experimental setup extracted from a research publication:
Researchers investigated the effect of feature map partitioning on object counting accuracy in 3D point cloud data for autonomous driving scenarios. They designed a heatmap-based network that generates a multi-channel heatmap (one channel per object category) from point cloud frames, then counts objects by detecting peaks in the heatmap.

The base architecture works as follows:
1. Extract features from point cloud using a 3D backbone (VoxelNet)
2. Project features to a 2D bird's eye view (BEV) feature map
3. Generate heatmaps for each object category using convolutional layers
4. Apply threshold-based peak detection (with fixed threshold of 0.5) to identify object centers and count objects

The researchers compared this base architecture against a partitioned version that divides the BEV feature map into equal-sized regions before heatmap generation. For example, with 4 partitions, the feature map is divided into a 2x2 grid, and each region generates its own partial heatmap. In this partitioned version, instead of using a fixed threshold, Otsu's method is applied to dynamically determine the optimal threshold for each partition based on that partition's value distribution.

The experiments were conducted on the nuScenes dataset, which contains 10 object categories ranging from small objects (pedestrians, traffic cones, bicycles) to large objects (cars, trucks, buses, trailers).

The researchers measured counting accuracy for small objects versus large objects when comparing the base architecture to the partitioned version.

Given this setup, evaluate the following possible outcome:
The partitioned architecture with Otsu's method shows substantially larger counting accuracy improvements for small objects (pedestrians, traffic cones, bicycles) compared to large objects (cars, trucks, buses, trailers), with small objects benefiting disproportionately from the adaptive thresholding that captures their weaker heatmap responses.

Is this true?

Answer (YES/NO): NO